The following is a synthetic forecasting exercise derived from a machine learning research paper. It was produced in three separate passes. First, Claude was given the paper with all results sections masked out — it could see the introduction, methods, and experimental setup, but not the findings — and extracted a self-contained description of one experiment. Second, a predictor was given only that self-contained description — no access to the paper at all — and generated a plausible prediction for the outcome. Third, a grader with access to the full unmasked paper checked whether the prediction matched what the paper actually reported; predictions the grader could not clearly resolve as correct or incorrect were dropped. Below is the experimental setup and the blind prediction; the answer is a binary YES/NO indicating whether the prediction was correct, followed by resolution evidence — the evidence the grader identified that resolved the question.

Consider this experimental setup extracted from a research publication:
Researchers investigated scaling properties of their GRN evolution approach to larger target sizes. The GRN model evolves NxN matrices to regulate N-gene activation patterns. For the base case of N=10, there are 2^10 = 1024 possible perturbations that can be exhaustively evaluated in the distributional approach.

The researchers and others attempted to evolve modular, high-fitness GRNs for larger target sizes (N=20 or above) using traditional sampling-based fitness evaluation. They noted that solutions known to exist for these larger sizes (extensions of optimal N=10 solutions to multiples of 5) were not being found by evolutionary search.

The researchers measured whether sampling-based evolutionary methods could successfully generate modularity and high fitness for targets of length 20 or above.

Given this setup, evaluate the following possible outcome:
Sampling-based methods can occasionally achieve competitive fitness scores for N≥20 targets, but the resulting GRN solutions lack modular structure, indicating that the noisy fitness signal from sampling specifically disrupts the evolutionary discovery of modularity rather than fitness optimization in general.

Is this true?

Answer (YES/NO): NO